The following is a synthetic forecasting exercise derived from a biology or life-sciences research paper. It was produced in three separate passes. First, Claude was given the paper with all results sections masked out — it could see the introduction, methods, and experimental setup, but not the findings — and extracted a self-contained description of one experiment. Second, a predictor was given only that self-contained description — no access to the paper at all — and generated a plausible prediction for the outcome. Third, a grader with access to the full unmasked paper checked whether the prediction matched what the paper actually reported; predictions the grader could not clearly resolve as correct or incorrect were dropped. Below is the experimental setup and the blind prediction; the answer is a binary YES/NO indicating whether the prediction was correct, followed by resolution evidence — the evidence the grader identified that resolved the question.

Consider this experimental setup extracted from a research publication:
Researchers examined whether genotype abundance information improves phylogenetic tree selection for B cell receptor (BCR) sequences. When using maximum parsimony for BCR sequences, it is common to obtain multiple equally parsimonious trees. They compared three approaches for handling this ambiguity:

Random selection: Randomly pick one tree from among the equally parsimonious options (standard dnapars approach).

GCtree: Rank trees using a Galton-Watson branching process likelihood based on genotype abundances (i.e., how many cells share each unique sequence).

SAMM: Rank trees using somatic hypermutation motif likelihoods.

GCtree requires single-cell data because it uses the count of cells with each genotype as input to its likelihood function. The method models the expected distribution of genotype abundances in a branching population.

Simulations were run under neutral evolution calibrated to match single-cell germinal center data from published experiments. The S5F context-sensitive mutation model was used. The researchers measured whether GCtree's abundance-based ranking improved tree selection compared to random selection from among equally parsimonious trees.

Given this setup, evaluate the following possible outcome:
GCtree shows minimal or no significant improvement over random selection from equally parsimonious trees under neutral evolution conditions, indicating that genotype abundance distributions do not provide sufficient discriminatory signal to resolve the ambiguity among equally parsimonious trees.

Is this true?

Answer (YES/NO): NO